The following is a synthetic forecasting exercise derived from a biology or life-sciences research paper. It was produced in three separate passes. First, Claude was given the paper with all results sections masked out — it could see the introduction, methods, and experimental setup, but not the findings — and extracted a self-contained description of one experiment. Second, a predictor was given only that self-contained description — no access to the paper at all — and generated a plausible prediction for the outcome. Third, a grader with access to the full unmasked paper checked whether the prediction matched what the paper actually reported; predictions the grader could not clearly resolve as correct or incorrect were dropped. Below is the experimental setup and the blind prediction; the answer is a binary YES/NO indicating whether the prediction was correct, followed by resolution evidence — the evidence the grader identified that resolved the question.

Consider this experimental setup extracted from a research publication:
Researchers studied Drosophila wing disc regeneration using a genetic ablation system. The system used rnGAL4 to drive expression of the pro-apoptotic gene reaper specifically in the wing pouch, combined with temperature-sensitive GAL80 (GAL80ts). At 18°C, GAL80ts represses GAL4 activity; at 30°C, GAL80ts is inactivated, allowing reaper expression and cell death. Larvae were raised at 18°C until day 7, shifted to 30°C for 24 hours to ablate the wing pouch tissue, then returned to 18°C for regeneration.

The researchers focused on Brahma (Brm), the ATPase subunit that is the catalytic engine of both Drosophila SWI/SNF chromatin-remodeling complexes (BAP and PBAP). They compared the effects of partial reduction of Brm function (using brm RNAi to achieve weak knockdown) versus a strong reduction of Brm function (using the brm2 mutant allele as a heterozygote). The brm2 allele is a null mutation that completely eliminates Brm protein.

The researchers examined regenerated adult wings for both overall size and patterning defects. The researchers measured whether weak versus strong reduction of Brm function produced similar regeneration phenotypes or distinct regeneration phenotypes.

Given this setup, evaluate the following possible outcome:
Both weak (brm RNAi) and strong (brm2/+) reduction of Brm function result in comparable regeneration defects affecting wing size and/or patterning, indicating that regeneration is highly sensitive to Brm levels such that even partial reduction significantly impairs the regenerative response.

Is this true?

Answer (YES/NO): NO